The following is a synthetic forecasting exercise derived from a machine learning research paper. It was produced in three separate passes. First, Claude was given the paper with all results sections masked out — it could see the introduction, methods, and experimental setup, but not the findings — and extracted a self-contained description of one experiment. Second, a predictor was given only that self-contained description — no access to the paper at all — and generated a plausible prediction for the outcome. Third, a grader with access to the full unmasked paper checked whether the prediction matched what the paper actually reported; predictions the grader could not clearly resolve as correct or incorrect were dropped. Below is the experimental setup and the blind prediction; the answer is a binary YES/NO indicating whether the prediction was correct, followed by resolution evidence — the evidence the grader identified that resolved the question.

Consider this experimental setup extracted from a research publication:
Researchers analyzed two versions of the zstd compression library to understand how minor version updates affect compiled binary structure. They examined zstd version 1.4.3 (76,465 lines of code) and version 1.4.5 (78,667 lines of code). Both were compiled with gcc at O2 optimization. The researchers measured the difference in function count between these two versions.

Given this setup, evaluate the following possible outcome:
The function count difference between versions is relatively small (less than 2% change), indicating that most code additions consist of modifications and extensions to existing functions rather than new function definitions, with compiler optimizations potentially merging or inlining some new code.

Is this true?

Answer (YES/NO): NO